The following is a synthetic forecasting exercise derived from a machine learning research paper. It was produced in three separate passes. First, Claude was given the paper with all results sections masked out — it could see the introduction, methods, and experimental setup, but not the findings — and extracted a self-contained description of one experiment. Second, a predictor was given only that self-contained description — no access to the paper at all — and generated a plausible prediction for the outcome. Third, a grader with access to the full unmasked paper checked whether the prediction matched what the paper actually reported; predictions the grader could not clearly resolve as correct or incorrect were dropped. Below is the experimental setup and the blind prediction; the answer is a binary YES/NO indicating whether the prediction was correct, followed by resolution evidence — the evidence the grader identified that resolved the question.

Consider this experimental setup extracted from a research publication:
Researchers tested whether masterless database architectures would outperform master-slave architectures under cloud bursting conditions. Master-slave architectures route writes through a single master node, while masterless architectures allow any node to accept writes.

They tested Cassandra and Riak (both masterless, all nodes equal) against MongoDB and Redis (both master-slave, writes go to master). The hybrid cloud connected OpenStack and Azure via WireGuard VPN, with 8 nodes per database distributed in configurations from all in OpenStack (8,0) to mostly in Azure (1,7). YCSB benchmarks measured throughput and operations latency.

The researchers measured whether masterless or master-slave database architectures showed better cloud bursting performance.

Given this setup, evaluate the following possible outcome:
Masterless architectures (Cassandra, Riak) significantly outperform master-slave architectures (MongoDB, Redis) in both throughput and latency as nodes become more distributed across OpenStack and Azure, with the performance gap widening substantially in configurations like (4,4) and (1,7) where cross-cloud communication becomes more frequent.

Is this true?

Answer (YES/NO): NO